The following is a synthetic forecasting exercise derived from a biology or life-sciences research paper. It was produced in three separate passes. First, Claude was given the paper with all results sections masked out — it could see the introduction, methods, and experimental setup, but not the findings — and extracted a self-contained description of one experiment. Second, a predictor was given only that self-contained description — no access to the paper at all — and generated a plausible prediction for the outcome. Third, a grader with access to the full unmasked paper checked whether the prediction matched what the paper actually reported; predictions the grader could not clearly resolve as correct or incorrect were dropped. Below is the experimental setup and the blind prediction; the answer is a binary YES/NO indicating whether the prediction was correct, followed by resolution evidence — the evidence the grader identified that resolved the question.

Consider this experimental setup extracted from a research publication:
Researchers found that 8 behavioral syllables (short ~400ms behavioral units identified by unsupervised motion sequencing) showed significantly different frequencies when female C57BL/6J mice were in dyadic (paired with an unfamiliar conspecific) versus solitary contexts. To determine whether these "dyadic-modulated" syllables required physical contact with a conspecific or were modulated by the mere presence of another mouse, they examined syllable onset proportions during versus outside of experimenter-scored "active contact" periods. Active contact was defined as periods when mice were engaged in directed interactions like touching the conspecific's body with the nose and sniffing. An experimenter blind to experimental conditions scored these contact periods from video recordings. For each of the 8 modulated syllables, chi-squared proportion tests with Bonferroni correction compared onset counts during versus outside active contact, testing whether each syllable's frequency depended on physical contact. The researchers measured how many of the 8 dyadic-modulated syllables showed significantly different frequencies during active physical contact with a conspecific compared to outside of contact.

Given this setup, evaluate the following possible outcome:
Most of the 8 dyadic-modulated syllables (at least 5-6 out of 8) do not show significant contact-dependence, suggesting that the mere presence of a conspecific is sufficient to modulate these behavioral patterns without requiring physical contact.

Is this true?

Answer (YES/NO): YES